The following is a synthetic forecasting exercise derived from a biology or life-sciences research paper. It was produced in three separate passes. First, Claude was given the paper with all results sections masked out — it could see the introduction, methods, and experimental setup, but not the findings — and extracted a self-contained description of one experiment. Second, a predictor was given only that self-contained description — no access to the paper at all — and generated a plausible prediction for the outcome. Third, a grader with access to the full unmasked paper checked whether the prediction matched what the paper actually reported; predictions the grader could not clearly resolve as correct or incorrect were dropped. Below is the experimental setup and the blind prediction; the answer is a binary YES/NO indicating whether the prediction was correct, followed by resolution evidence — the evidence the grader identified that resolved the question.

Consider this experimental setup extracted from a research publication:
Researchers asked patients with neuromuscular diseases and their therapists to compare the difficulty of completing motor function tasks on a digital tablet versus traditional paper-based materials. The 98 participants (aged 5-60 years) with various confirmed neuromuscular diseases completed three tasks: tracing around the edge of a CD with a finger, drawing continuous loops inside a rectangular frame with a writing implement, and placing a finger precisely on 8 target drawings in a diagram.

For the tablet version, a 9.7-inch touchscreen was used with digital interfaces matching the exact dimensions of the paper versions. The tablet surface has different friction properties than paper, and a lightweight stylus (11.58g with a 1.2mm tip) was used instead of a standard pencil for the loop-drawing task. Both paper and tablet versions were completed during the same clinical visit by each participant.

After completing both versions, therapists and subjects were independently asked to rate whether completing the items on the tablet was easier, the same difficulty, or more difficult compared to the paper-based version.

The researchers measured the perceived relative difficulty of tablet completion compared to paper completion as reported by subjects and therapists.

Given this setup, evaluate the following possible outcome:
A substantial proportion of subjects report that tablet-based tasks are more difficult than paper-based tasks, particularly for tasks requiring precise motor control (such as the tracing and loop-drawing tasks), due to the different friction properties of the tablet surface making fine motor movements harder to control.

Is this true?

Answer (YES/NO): NO